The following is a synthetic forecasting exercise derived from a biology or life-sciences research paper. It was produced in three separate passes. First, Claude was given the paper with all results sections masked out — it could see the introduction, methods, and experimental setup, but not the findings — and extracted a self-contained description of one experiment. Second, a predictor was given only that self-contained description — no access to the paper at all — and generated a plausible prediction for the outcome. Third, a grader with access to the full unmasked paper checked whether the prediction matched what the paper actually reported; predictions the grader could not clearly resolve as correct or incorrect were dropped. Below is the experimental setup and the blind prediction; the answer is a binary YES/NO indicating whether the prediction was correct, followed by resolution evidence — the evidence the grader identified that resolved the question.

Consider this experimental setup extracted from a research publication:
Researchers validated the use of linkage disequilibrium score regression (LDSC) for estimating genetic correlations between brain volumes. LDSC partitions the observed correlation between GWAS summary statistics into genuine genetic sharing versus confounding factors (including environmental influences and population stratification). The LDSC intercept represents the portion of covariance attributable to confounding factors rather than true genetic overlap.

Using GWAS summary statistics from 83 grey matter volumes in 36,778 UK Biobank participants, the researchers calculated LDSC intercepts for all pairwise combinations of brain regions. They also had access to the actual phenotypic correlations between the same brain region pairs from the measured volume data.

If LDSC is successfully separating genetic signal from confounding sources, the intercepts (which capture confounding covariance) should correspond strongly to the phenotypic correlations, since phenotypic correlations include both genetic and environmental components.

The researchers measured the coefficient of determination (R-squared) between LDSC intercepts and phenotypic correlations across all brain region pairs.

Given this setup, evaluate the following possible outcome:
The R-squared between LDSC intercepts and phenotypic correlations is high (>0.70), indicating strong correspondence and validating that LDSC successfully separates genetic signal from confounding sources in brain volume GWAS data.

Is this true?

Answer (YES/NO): YES